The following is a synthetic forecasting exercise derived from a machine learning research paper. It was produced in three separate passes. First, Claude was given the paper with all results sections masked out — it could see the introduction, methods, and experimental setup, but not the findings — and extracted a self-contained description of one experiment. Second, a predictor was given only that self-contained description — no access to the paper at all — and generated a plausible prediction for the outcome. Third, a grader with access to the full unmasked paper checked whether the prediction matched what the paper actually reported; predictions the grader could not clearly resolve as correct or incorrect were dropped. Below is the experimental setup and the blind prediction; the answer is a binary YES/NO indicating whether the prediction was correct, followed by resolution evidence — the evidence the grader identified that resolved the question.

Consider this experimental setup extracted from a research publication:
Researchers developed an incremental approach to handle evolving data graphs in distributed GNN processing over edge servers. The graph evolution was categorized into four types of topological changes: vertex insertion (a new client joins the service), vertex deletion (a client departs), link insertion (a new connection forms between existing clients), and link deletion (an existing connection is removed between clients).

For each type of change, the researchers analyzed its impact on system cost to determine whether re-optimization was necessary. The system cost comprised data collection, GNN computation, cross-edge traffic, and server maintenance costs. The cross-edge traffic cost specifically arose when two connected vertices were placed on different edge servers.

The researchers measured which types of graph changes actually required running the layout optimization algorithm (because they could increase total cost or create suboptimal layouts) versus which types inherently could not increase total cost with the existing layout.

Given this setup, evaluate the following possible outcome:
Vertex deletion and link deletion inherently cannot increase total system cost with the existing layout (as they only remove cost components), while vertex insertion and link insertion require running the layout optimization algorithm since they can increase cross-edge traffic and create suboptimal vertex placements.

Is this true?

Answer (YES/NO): NO